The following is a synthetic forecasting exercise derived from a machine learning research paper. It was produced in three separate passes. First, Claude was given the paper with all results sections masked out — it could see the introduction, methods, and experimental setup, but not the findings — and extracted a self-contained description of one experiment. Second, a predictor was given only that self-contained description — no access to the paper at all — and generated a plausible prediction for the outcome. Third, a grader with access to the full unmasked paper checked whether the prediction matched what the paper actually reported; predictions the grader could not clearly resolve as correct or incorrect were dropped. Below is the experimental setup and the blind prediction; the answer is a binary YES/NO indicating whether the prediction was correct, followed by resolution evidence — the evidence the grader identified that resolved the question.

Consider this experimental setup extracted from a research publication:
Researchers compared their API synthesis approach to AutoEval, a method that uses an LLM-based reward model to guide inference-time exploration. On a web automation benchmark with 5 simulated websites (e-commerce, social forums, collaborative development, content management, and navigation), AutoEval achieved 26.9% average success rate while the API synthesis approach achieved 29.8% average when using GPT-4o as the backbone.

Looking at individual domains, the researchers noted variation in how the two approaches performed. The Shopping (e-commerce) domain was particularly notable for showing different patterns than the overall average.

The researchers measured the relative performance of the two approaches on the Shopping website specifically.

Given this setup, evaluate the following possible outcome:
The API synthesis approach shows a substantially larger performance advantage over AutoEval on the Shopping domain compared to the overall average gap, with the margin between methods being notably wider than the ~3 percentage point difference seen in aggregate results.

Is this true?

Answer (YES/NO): NO